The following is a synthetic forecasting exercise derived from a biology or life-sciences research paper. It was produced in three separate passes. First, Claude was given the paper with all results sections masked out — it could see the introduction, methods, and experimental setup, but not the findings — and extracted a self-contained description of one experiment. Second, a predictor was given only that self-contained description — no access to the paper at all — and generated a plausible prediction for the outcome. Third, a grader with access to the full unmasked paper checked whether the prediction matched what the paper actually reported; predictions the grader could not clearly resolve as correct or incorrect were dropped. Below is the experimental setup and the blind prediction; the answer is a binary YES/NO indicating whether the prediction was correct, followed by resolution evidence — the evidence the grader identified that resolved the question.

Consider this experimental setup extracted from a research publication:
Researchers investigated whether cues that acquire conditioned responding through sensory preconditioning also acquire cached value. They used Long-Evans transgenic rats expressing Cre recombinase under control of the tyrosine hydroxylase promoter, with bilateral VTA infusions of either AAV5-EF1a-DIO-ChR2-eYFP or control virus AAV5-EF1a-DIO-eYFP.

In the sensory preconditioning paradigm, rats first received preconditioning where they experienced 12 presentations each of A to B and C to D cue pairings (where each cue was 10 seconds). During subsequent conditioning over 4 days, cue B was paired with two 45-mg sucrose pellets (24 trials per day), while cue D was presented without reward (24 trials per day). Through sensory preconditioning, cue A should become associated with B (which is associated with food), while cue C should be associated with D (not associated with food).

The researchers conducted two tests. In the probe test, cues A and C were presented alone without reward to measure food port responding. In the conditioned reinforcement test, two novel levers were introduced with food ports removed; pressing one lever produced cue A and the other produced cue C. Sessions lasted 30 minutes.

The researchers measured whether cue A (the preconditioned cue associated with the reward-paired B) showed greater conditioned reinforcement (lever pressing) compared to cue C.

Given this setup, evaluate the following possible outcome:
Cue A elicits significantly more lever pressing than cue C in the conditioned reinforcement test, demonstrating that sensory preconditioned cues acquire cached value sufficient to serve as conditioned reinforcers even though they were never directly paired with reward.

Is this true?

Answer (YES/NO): NO